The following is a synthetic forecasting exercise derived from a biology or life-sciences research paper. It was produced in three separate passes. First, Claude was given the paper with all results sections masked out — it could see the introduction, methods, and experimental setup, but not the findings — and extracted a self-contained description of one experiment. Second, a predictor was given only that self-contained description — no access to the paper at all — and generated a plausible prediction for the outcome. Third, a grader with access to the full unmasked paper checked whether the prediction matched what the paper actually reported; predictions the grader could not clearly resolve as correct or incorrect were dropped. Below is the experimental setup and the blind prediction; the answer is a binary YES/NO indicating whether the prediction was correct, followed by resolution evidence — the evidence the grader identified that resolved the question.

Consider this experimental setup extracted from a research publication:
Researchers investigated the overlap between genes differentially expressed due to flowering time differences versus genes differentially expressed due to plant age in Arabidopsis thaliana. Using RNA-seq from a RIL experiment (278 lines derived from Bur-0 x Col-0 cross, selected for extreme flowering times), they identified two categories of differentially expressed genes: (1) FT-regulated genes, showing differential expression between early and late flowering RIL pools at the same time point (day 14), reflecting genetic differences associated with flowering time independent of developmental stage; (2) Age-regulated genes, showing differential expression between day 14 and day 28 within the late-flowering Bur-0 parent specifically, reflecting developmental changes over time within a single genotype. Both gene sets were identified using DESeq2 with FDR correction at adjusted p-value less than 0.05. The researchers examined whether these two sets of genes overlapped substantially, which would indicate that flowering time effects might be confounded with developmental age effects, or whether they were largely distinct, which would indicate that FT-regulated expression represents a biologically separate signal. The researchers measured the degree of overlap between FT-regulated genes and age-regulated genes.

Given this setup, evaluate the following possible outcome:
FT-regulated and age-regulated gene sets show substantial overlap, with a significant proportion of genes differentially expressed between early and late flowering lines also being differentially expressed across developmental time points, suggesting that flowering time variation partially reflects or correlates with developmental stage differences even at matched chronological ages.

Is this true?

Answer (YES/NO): NO